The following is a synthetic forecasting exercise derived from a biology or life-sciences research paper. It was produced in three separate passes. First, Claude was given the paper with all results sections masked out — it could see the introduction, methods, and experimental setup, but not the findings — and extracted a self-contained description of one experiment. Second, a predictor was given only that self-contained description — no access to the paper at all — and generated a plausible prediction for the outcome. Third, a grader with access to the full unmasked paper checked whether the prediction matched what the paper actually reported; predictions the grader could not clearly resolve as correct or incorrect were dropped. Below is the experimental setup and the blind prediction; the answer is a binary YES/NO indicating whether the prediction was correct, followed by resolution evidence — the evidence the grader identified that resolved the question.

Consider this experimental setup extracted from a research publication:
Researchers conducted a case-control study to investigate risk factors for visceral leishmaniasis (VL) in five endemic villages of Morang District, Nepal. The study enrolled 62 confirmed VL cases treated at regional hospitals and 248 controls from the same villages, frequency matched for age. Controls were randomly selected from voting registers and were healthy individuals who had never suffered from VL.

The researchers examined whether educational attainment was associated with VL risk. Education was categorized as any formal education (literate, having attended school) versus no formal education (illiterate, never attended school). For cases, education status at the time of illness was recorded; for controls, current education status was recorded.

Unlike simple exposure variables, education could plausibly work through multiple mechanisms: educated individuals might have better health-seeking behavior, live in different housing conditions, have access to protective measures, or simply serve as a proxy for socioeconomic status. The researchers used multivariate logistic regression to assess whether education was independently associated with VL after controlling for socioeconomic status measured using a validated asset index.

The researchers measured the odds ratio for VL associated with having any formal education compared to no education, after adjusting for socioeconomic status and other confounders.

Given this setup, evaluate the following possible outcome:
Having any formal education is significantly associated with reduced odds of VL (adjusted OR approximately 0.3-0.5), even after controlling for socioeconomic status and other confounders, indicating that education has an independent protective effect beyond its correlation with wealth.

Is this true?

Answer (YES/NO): YES